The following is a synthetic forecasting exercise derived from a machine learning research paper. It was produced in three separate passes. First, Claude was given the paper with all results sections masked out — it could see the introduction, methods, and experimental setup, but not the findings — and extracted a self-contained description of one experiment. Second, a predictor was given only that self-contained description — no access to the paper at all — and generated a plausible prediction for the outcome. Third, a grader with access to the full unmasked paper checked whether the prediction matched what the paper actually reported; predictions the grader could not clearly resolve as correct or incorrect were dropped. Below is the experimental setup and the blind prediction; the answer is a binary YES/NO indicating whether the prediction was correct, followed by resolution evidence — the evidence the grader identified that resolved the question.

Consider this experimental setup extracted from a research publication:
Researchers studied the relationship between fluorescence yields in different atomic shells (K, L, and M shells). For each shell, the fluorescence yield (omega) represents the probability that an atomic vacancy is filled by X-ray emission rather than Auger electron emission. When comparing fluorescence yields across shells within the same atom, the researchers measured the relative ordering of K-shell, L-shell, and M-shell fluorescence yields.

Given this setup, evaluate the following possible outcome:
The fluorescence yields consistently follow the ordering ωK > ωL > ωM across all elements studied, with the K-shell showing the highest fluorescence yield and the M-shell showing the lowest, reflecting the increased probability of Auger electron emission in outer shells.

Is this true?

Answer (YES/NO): YES